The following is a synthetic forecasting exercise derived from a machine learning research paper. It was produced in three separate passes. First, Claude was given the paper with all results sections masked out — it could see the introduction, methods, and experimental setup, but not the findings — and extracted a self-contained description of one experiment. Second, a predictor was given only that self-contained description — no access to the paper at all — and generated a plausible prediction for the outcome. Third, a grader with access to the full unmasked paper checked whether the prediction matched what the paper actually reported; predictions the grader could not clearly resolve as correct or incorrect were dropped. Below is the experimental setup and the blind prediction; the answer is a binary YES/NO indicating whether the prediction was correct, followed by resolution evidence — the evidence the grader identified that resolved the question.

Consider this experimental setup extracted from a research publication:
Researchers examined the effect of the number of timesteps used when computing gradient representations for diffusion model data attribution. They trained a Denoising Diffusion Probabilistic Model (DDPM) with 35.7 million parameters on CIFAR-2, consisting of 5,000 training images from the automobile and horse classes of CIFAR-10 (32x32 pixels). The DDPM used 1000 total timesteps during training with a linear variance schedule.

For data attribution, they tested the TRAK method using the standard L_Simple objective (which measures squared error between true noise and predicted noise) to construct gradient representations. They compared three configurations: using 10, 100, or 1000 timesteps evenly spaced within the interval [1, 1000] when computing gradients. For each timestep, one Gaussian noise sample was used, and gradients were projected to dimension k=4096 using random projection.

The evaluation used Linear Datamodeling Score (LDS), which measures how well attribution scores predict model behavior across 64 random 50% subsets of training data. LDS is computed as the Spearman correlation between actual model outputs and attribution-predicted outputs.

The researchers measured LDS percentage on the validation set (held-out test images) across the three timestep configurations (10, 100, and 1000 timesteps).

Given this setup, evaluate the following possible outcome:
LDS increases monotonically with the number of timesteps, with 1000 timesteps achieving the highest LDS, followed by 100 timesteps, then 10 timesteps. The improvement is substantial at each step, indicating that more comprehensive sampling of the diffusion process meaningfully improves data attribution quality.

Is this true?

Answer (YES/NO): NO